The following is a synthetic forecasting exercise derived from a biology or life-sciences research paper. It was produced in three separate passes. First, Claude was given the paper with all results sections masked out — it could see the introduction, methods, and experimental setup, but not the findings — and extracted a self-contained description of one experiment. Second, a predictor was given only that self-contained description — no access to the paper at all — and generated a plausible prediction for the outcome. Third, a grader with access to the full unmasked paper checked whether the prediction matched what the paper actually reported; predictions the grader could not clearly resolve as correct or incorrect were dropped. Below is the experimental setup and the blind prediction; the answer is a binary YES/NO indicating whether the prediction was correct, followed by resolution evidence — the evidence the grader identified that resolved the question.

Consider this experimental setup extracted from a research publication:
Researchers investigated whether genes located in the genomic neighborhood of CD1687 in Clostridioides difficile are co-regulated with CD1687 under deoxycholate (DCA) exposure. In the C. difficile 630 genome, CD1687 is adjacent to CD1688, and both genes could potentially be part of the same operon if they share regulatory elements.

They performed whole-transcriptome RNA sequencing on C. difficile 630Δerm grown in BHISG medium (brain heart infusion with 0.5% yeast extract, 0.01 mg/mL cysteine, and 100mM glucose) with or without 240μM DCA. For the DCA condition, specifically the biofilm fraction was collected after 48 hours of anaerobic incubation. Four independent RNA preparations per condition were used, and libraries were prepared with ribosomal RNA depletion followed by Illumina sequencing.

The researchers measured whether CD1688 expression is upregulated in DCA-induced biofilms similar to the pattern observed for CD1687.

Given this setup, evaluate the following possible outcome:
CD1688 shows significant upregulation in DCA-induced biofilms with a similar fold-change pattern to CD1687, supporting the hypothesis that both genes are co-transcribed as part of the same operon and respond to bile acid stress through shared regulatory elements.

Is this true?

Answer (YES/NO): YES